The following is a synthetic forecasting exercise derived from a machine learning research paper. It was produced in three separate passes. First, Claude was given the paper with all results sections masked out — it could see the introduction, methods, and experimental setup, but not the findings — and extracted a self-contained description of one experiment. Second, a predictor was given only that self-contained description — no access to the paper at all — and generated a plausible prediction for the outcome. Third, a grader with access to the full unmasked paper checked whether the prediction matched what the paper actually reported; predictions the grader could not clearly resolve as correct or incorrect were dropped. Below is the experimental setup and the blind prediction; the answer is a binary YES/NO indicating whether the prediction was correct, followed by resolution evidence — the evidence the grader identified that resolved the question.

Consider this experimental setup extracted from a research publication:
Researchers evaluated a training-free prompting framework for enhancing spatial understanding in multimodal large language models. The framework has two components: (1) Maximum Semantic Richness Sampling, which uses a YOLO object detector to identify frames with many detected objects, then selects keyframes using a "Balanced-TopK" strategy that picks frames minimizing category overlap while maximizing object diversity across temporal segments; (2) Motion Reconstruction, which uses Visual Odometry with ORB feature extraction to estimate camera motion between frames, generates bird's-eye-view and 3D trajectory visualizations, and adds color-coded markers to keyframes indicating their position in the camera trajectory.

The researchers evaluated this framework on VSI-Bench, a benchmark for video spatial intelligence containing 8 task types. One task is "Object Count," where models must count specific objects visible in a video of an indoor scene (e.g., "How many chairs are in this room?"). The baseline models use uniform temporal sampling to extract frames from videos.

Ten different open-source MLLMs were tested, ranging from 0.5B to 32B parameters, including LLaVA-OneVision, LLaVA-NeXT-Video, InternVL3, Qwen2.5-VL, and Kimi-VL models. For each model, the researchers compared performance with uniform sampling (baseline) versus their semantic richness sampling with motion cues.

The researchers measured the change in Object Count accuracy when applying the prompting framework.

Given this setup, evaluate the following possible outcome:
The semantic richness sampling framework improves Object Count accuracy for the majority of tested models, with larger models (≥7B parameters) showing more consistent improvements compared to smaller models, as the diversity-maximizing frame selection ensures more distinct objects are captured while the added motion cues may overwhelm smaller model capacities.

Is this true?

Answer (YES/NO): NO